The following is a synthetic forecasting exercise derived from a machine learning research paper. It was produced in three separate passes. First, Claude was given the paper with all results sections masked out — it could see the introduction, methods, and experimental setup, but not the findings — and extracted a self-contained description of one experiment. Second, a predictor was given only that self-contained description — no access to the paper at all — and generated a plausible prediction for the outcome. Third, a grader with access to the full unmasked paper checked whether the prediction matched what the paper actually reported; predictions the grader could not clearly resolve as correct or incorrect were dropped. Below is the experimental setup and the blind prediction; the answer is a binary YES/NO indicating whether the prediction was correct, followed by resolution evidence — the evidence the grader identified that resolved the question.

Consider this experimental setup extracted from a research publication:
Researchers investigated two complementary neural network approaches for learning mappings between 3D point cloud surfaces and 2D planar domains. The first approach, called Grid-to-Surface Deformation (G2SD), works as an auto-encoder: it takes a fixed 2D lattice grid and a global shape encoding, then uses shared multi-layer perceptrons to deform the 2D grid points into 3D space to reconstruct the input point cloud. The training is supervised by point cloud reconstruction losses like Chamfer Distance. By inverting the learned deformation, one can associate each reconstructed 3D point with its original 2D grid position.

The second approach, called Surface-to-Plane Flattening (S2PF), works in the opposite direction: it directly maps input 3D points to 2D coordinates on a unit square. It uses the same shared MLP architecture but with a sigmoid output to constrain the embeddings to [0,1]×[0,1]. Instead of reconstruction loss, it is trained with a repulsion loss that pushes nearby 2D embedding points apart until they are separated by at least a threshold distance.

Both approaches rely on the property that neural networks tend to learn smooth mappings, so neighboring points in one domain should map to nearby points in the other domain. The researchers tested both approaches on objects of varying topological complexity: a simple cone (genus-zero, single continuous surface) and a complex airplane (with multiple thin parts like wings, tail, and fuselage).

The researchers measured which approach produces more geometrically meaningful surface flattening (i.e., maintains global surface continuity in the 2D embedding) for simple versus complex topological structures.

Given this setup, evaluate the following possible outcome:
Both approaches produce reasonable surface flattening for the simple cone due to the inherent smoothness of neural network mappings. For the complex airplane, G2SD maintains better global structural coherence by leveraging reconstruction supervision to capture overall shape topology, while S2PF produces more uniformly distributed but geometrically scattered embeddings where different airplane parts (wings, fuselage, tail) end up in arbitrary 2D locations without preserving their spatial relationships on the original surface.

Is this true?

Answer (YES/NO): NO